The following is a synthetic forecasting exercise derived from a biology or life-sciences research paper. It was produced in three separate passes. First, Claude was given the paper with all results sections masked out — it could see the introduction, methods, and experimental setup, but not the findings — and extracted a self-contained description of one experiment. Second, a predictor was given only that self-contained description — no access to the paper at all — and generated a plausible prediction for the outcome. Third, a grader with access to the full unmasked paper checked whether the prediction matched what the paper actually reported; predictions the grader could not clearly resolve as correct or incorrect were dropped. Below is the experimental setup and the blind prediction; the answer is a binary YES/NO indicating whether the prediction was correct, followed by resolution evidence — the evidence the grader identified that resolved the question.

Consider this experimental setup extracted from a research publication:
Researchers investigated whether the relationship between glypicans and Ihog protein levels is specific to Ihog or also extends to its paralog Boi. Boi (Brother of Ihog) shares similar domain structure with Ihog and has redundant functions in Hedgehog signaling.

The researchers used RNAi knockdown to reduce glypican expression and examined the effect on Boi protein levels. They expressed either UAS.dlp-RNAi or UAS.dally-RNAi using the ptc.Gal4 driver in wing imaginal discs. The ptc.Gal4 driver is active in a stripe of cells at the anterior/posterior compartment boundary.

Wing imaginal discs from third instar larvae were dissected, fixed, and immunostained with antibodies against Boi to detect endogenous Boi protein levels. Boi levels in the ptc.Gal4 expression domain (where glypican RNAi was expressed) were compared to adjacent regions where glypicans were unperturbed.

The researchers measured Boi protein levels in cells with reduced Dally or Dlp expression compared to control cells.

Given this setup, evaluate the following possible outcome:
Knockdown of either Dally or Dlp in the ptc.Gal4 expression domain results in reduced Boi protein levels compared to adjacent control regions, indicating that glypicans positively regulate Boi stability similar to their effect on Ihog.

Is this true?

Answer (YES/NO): NO